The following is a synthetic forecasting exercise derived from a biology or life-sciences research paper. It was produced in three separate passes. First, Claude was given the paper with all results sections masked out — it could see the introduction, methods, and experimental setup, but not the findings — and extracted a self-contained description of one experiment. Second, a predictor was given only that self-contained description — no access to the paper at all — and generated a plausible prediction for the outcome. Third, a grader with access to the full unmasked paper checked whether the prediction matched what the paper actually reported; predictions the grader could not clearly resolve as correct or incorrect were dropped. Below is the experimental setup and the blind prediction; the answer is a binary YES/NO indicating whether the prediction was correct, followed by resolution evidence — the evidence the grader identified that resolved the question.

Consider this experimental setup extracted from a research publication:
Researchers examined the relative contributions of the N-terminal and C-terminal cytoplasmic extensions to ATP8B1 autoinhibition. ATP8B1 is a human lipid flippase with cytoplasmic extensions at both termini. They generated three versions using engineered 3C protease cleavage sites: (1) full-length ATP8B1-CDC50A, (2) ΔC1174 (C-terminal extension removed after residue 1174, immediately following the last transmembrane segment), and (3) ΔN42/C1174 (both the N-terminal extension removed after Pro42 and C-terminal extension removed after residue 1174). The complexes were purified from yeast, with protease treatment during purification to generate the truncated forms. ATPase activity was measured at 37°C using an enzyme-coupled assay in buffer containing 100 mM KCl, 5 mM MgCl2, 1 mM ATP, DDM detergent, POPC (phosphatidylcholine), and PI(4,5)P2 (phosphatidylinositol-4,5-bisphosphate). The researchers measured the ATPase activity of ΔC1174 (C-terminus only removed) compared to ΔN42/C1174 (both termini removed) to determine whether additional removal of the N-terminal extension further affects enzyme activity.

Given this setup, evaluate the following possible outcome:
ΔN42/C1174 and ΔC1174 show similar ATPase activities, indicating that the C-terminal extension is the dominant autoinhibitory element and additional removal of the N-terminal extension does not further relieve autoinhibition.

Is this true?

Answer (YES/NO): NO